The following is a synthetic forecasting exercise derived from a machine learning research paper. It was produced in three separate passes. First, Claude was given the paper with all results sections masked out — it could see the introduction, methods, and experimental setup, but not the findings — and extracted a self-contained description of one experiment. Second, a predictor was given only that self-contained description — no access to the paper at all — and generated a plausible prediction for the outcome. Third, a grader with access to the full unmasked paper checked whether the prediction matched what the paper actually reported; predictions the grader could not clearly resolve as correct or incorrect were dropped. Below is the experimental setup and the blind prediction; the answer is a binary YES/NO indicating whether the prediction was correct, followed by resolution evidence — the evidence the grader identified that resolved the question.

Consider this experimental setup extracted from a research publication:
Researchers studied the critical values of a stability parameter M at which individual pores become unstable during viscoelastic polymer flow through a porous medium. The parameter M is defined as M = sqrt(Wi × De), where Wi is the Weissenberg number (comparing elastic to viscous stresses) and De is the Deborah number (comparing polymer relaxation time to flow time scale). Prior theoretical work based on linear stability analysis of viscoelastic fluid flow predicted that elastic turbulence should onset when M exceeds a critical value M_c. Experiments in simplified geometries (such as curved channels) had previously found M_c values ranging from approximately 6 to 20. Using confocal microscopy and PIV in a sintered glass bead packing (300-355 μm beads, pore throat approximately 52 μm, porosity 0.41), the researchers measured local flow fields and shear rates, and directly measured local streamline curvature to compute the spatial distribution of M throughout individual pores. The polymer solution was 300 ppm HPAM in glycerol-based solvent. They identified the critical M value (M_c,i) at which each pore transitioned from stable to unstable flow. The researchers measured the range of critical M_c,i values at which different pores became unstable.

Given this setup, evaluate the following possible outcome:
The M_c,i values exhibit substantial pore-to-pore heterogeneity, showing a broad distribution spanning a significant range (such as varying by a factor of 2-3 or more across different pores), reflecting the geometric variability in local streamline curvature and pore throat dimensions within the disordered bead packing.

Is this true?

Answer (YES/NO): NO